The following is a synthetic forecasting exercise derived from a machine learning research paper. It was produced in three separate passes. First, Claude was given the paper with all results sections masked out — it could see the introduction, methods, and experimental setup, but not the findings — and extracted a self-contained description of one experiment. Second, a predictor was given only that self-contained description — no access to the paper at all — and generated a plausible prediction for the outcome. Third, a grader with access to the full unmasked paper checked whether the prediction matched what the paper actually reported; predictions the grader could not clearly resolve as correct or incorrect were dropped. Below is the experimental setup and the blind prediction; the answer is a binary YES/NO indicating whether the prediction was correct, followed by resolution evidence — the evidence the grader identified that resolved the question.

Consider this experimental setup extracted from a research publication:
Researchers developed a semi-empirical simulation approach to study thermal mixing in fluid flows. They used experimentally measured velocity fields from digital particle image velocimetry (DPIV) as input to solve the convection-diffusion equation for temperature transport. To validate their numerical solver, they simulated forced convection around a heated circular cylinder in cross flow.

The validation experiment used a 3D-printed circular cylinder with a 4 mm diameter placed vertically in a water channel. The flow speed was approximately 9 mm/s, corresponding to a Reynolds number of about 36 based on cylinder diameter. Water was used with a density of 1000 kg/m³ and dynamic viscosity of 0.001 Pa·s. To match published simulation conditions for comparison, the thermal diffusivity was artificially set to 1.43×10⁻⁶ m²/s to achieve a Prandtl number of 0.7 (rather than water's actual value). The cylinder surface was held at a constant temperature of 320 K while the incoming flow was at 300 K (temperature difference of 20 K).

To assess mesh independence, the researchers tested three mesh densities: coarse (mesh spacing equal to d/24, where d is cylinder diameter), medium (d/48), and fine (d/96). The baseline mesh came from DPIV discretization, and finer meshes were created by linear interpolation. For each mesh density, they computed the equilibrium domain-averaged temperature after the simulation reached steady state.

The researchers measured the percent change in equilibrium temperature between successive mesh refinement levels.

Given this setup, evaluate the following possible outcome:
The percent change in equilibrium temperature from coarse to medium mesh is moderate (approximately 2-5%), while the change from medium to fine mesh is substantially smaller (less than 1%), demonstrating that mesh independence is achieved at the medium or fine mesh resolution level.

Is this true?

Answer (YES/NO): NO